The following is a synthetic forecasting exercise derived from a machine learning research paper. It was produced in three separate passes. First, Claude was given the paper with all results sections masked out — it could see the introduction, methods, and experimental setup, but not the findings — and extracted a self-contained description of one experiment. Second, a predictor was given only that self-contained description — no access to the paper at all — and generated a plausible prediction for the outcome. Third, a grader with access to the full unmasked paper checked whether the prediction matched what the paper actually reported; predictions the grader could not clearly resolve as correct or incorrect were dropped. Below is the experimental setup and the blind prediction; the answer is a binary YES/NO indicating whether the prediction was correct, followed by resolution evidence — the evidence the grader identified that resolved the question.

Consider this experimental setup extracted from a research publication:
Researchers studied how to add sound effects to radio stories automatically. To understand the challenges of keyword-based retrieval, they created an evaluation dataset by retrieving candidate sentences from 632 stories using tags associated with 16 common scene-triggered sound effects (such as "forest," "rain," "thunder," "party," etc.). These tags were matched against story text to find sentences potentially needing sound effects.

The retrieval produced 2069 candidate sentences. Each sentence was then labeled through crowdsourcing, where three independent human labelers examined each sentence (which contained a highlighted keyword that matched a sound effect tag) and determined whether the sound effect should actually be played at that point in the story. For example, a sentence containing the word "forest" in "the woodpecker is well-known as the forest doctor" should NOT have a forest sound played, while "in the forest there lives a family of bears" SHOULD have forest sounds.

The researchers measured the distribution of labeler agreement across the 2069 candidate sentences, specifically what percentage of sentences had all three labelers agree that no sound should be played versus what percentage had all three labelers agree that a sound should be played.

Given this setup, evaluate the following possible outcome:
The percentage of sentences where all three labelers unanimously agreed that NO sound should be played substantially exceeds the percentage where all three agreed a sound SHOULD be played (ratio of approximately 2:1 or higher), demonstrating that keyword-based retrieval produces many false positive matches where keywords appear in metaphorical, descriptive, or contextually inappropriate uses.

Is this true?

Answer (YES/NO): YES